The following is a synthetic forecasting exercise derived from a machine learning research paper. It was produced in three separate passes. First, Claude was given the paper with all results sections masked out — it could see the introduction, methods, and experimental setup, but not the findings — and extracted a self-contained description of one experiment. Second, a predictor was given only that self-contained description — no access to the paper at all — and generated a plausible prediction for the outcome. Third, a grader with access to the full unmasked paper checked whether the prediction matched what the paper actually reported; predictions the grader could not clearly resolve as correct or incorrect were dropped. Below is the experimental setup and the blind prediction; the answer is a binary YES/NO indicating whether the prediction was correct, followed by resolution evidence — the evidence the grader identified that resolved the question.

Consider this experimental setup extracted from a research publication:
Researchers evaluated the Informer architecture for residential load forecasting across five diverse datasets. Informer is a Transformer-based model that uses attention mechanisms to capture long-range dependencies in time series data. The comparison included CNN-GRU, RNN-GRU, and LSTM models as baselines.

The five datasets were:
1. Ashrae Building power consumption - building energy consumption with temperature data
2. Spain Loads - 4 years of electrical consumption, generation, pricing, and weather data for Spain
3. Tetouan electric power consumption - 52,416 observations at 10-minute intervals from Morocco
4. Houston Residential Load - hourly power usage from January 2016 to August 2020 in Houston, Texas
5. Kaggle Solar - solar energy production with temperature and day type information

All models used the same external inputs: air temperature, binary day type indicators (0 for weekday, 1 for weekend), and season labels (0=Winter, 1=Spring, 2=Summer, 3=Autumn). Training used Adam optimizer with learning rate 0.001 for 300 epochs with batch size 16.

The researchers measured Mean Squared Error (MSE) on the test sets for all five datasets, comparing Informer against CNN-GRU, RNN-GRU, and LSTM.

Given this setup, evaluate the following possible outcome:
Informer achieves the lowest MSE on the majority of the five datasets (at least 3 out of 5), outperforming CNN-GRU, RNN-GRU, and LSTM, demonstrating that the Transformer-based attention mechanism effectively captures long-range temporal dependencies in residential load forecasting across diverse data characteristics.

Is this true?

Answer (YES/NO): NO